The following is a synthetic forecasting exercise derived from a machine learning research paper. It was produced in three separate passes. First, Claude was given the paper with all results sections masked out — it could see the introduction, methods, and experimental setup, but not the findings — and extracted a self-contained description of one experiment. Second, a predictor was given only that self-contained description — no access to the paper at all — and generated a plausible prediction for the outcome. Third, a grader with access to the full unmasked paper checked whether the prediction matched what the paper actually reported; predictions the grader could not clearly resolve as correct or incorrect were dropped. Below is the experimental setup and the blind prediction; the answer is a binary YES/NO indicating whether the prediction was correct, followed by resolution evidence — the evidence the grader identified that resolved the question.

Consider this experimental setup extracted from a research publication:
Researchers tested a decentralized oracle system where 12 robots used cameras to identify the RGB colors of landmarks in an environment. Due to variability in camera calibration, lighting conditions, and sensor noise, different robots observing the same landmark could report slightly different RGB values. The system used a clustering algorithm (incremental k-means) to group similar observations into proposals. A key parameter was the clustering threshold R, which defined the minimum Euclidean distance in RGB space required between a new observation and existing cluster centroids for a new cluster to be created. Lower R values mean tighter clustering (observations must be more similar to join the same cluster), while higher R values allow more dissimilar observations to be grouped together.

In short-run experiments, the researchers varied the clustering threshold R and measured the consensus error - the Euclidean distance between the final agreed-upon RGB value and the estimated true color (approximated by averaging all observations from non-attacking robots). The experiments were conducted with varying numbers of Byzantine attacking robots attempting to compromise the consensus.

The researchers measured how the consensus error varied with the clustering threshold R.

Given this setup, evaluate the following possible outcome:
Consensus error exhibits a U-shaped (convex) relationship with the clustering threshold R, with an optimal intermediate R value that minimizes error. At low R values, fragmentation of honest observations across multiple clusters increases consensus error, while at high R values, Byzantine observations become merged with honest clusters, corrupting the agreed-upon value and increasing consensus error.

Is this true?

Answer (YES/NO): YES